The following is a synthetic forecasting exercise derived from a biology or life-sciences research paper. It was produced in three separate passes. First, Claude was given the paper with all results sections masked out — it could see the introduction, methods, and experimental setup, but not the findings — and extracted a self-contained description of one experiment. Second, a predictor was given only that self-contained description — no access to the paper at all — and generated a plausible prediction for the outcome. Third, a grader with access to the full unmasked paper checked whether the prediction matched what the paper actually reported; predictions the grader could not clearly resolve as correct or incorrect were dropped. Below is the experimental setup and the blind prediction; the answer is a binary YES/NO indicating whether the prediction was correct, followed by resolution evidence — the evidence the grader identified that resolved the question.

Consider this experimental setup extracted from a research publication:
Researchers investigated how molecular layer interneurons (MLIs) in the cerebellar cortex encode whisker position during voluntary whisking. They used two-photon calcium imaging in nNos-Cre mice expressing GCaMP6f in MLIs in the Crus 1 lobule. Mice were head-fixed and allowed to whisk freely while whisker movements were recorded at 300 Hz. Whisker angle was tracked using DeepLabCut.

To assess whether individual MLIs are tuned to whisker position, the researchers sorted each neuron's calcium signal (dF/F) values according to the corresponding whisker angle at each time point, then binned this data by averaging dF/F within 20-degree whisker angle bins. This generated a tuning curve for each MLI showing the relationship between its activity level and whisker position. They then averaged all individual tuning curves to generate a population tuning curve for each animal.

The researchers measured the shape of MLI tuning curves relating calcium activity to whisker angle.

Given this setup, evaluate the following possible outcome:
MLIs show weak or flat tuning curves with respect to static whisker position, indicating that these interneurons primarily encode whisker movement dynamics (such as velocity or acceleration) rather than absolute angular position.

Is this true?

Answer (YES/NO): NO